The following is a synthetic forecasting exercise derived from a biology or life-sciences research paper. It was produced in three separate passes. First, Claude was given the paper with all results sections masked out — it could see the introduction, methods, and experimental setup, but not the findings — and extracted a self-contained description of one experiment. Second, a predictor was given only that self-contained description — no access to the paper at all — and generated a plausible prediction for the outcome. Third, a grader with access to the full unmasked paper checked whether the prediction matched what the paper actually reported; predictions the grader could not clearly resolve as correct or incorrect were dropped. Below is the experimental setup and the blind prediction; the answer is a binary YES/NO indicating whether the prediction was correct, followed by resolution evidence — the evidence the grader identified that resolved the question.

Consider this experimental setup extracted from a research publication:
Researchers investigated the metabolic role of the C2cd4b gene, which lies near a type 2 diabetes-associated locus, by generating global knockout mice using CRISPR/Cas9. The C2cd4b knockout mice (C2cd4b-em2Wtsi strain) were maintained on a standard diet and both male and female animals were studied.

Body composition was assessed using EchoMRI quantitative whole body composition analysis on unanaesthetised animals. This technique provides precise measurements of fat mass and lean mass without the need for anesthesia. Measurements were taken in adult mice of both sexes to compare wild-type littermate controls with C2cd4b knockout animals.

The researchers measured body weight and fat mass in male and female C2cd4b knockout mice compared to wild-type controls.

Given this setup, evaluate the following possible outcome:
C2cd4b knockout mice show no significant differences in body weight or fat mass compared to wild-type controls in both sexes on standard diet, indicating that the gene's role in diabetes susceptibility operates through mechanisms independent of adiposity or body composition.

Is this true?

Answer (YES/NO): YES